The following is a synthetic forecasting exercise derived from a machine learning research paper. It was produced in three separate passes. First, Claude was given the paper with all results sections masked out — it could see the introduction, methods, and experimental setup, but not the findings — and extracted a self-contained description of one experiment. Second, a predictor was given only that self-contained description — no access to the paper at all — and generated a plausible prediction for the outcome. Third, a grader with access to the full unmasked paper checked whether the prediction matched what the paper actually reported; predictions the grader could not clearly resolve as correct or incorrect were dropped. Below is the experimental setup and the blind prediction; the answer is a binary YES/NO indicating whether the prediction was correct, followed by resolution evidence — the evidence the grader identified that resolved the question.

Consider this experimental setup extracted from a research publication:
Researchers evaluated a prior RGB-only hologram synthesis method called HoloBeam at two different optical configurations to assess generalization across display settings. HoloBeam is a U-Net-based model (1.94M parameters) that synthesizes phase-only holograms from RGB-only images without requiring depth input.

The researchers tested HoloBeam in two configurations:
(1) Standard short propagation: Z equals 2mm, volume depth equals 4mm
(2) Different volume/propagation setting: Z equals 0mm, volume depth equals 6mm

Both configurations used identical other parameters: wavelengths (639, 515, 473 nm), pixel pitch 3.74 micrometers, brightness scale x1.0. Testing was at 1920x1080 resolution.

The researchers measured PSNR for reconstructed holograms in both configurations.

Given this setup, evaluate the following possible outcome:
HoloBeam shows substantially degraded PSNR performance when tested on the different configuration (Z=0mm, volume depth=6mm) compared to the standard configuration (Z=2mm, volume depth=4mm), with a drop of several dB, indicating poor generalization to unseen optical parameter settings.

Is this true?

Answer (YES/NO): NO